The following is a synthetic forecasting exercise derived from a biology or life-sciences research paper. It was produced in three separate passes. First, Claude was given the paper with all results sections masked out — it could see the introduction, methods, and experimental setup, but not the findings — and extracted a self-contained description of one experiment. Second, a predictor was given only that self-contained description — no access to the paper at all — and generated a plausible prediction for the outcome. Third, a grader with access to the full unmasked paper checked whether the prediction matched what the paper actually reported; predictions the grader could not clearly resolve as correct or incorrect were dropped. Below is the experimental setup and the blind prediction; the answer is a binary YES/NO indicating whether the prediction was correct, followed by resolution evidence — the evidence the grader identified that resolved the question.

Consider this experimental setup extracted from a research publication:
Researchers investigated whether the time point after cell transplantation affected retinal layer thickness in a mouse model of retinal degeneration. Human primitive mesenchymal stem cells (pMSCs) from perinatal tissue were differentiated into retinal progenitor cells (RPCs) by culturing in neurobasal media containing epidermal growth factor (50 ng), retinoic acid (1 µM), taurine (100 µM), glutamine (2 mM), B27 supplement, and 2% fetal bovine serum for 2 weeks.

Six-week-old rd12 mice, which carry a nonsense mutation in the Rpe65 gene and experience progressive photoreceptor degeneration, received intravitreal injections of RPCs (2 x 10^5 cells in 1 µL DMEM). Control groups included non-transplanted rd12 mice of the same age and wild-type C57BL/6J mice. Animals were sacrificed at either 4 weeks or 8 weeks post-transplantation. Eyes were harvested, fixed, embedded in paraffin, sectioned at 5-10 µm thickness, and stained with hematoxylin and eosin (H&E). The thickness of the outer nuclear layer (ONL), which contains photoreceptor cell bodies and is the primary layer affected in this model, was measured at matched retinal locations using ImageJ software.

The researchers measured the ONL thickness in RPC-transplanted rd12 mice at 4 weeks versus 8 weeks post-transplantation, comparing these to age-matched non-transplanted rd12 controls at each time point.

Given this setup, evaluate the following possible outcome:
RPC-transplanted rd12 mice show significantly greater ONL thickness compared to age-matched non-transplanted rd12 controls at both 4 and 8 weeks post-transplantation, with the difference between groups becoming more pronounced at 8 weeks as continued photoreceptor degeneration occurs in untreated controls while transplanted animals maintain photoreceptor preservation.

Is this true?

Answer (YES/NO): NO